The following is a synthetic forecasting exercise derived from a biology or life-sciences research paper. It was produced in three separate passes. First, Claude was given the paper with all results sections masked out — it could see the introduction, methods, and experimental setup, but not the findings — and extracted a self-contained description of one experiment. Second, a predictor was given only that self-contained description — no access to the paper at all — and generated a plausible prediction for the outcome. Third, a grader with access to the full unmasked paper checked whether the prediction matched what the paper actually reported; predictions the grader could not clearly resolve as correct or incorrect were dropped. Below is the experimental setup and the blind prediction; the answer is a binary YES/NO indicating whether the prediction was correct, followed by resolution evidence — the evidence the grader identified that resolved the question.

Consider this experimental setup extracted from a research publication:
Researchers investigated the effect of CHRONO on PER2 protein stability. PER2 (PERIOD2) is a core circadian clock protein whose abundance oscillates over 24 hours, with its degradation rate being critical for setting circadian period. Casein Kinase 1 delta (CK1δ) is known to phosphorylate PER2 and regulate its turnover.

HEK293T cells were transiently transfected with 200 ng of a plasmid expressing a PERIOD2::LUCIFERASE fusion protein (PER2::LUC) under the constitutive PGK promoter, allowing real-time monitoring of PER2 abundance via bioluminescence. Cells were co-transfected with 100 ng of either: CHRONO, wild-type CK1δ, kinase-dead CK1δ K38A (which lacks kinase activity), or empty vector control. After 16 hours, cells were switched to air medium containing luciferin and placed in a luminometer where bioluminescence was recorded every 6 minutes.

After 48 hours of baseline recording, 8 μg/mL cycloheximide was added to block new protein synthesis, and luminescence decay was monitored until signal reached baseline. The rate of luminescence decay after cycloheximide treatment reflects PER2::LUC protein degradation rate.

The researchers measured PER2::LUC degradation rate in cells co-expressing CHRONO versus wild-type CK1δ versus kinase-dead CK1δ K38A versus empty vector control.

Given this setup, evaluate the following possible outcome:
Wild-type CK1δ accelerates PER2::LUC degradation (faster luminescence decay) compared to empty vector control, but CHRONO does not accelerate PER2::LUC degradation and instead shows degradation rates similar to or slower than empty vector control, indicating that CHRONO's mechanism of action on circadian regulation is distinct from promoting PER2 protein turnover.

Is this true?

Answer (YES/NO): NO